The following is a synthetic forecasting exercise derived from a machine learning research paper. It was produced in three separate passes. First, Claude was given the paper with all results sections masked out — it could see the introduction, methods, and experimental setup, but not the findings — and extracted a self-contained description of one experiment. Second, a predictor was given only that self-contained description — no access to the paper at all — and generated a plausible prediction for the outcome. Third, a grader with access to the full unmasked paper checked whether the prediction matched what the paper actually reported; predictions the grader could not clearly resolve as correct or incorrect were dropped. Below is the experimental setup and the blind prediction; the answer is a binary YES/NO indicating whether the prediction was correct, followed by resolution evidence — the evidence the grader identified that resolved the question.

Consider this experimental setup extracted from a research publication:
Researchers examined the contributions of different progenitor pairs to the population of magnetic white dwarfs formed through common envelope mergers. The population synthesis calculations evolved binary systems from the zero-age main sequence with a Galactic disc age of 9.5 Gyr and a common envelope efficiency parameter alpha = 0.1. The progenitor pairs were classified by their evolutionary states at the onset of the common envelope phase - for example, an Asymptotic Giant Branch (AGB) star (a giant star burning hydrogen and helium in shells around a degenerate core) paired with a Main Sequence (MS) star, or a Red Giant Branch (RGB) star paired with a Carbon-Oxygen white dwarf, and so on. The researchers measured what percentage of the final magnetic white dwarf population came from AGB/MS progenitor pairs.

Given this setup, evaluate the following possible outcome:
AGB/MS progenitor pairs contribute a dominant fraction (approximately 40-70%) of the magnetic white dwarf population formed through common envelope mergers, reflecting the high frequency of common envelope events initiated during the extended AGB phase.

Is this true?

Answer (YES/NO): YES